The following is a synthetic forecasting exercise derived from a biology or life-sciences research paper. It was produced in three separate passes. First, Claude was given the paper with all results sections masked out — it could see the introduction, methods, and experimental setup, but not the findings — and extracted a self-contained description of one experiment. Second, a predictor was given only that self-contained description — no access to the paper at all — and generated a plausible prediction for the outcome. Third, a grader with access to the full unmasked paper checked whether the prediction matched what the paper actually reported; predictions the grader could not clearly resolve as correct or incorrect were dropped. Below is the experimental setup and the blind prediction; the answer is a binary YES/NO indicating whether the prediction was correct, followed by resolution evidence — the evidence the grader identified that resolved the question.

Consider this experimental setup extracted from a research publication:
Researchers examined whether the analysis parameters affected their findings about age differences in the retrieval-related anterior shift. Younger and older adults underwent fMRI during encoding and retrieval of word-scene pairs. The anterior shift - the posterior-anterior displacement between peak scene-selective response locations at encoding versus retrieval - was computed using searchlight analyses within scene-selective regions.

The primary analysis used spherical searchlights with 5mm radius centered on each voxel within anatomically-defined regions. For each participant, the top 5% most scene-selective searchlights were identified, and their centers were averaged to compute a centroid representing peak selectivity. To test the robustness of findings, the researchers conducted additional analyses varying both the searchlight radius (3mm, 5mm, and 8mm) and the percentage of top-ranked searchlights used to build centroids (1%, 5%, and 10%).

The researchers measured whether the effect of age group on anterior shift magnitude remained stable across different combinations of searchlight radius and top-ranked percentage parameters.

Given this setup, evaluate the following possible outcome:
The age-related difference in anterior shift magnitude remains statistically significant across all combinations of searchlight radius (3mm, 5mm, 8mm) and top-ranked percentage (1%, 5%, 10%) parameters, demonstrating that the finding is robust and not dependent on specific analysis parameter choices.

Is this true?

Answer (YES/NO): YES